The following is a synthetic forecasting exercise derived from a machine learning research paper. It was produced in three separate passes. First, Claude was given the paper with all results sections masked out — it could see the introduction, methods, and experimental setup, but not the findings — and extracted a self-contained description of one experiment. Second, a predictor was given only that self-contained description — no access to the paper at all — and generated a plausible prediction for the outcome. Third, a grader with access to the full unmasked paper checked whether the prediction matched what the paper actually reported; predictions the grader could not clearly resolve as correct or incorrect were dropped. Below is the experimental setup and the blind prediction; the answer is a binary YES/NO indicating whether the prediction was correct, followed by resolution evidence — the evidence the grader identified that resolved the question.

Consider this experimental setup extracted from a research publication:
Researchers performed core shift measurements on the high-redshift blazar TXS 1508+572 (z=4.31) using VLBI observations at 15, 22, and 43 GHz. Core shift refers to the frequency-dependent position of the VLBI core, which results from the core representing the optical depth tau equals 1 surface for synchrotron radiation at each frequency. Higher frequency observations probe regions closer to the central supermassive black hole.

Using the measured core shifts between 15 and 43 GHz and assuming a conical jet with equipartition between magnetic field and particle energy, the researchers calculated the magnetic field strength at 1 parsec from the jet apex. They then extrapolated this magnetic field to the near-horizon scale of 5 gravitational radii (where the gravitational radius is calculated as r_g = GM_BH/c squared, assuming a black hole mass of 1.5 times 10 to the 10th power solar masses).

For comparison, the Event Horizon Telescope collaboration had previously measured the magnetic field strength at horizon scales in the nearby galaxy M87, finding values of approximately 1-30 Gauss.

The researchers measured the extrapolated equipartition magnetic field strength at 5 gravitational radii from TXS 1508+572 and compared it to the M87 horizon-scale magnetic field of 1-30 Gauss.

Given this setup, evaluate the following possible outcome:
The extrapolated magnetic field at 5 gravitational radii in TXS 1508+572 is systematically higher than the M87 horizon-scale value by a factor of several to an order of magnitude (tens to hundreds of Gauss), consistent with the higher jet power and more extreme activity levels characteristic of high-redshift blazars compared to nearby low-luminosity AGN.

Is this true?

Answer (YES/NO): NO